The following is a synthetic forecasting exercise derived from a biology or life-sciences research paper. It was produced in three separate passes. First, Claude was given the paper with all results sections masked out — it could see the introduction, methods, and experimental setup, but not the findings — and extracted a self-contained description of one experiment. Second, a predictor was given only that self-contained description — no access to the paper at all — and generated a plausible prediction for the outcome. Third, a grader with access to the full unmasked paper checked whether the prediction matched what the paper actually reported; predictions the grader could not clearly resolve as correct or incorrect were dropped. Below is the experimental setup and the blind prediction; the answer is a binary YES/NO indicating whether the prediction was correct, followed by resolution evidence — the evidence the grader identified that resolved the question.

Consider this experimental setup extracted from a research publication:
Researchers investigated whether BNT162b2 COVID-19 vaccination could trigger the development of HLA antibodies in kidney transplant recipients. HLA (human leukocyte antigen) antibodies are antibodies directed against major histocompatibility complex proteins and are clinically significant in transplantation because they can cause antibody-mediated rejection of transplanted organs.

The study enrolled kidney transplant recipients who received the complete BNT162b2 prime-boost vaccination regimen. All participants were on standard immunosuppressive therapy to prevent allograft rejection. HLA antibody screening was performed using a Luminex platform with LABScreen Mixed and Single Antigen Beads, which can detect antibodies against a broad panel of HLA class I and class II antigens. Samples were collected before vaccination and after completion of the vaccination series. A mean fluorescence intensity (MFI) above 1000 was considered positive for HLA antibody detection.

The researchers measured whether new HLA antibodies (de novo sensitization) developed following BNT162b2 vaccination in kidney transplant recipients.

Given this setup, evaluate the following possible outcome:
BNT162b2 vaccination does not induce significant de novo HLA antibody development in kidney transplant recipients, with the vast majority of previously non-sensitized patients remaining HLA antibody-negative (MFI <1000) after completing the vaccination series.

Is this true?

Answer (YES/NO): YES